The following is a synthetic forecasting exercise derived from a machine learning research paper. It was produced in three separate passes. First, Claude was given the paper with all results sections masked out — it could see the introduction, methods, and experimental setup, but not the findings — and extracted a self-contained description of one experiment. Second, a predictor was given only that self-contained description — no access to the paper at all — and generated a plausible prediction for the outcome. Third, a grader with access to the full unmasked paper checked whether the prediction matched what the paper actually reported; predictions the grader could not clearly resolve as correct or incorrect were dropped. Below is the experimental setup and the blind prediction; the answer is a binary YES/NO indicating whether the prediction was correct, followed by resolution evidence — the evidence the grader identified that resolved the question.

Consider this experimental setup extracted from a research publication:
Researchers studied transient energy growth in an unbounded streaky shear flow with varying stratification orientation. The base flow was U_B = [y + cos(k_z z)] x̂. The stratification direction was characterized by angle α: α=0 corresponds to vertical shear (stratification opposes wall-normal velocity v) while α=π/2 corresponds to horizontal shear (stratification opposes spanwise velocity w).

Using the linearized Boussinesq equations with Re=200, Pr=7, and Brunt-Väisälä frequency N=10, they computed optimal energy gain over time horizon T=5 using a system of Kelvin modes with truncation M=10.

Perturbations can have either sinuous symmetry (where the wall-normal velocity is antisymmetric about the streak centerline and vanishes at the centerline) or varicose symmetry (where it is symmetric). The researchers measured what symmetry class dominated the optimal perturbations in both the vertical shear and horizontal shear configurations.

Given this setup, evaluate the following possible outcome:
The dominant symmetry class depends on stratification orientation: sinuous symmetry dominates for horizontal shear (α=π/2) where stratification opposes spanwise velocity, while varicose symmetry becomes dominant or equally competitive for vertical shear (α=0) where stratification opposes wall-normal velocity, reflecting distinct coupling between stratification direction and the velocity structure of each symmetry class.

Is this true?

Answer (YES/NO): NO